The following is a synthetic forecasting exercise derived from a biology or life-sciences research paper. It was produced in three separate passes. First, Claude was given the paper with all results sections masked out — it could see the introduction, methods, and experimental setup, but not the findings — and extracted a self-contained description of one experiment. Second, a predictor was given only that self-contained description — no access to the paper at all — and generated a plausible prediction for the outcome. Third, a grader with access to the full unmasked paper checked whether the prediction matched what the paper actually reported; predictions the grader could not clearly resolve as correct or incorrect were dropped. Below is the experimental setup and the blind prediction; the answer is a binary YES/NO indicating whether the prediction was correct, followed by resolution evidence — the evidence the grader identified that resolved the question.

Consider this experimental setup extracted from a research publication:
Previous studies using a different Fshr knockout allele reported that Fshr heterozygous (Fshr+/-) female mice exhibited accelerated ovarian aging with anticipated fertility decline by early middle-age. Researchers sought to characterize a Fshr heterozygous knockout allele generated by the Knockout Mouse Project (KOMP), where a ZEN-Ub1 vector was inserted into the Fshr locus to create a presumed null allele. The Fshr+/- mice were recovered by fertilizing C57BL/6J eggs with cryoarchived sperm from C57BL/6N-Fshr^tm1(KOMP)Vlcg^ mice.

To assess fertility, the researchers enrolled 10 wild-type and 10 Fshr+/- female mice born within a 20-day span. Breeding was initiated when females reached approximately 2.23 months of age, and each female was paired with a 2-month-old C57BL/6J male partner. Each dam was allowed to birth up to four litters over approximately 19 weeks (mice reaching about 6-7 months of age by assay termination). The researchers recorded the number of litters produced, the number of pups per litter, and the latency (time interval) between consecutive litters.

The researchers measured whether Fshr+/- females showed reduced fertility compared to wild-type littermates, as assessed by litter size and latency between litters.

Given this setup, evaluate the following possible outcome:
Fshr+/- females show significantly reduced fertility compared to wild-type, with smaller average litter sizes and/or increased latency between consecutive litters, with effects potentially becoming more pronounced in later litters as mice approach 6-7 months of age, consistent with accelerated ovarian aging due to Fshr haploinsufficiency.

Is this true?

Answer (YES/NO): NO